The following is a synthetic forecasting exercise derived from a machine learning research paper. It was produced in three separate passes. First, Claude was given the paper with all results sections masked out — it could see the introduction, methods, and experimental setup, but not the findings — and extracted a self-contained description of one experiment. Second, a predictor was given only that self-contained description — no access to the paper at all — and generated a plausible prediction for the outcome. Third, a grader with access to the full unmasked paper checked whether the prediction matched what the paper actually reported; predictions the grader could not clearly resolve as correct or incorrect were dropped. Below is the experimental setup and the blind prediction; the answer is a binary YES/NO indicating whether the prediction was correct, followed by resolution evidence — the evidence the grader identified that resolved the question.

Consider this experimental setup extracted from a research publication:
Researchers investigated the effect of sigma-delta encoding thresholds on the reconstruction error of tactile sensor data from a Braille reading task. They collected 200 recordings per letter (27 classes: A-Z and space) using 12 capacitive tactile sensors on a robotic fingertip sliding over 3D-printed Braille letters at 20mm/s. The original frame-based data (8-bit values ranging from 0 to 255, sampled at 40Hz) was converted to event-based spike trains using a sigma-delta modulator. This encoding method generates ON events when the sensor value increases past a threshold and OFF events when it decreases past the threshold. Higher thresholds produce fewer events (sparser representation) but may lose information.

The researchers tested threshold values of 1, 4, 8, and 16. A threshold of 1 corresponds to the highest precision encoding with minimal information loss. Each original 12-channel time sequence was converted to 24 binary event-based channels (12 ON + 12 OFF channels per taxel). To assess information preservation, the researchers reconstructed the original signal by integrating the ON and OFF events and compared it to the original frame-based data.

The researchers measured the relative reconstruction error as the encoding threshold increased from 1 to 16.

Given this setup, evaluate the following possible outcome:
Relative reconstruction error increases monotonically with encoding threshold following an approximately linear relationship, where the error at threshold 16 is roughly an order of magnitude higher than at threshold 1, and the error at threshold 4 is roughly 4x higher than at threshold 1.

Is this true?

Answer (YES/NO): NO